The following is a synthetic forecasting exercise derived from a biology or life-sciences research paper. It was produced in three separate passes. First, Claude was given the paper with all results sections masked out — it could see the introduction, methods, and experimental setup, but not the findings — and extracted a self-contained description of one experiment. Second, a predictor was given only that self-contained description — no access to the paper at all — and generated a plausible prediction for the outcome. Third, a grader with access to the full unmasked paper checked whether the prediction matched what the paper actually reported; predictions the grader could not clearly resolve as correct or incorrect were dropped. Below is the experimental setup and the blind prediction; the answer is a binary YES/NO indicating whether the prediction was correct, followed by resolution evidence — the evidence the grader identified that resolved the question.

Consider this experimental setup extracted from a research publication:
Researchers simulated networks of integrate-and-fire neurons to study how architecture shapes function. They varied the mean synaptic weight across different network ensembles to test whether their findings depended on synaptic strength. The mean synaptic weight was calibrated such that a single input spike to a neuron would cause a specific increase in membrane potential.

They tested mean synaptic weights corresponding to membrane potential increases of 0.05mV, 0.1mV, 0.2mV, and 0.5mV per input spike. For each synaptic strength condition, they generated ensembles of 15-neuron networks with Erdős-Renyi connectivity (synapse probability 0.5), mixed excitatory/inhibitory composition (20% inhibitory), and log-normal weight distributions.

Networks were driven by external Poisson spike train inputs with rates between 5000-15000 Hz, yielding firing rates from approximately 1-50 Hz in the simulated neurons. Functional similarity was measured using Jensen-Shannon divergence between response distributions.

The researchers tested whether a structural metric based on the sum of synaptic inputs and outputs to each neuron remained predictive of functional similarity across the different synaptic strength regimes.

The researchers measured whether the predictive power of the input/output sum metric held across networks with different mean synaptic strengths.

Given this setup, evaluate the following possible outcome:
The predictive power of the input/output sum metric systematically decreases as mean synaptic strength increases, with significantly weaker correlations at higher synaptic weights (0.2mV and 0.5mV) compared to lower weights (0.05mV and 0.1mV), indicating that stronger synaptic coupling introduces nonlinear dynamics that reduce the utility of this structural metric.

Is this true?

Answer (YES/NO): NO